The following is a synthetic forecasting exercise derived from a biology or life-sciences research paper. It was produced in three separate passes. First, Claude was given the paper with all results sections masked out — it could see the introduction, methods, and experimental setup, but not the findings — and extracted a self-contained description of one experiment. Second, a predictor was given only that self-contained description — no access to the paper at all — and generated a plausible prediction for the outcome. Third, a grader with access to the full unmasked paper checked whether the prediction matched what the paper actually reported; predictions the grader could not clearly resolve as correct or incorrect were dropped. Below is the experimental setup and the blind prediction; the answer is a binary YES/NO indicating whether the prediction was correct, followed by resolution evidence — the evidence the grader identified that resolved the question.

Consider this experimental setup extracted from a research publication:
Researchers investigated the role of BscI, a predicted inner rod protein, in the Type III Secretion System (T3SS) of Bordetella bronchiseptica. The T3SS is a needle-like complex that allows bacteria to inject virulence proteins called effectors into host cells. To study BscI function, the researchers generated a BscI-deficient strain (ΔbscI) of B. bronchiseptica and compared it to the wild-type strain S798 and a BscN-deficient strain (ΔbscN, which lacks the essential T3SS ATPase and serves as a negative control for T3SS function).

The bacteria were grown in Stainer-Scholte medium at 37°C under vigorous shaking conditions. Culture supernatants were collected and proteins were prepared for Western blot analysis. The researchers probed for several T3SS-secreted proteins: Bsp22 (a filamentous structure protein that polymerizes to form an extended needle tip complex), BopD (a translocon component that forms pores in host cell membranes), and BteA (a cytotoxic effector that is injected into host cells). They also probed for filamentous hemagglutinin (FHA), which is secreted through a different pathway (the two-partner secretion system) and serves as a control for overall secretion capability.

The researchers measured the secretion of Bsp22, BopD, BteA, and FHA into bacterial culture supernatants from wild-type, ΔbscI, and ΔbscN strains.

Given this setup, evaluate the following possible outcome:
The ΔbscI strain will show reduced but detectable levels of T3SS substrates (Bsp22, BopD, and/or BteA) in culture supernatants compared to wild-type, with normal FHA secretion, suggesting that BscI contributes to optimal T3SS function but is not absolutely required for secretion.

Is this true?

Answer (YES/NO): NO